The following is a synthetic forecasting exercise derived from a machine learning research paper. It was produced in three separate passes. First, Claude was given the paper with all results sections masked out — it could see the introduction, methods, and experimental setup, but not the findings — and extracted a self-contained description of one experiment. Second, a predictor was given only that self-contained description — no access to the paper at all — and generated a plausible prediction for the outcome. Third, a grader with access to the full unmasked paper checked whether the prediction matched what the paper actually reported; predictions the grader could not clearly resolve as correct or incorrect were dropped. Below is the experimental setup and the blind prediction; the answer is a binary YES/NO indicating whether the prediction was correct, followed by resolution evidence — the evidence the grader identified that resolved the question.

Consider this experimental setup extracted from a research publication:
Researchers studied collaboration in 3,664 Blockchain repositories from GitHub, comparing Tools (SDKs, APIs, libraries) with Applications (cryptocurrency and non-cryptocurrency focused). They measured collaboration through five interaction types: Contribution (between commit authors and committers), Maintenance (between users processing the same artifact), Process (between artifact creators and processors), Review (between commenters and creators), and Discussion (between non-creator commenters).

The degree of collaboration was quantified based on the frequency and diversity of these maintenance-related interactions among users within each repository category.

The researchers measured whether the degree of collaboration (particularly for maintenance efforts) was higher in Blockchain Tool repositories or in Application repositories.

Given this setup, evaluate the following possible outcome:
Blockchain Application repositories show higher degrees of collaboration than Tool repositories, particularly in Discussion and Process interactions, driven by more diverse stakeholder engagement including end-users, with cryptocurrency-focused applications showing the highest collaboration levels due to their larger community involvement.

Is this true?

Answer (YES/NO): NO